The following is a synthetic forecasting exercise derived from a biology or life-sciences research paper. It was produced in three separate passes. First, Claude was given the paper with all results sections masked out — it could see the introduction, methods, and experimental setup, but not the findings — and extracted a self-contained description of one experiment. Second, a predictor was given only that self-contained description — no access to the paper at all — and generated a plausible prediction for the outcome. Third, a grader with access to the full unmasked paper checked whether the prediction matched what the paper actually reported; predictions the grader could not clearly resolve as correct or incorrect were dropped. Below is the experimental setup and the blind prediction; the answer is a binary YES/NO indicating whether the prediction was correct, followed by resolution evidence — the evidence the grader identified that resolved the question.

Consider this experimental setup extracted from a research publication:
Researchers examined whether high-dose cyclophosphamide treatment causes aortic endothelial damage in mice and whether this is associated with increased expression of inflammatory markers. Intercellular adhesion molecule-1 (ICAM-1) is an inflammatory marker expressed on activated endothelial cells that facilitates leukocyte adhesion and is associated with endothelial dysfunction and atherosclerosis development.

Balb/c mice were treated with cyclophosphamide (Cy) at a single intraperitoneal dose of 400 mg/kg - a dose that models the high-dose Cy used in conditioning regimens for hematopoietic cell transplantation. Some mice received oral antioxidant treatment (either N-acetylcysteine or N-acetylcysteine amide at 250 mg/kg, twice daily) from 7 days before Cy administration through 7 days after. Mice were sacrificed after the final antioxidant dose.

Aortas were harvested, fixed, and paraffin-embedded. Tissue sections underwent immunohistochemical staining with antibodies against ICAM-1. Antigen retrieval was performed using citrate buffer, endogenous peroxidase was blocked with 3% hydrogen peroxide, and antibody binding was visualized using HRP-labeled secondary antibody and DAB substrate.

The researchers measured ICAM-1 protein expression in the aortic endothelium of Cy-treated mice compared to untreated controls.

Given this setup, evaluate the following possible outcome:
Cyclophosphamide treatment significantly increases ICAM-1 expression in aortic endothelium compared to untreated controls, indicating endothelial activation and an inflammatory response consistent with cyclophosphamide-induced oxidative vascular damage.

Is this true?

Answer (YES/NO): YES